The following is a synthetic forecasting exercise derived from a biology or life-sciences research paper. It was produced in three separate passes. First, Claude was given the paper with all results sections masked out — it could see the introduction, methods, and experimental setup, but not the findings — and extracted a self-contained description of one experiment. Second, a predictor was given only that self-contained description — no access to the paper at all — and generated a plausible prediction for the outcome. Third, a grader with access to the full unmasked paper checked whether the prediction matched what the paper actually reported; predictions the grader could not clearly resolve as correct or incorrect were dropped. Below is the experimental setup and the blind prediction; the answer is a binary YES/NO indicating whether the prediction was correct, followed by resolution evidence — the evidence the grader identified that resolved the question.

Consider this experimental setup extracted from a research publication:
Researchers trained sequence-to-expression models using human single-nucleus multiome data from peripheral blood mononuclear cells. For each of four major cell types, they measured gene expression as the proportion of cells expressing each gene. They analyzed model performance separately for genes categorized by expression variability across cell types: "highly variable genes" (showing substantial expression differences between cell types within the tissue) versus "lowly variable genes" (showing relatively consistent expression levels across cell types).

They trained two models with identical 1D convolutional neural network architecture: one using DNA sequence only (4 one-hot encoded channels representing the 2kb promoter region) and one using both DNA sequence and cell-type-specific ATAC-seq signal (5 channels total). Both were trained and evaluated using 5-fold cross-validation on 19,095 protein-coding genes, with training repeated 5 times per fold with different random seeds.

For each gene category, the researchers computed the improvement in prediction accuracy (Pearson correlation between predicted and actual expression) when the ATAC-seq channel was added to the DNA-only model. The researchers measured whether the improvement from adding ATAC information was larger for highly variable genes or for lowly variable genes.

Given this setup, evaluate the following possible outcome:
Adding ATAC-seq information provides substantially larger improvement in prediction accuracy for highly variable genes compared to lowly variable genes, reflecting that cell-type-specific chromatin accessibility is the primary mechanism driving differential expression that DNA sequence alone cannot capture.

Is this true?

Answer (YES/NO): YES